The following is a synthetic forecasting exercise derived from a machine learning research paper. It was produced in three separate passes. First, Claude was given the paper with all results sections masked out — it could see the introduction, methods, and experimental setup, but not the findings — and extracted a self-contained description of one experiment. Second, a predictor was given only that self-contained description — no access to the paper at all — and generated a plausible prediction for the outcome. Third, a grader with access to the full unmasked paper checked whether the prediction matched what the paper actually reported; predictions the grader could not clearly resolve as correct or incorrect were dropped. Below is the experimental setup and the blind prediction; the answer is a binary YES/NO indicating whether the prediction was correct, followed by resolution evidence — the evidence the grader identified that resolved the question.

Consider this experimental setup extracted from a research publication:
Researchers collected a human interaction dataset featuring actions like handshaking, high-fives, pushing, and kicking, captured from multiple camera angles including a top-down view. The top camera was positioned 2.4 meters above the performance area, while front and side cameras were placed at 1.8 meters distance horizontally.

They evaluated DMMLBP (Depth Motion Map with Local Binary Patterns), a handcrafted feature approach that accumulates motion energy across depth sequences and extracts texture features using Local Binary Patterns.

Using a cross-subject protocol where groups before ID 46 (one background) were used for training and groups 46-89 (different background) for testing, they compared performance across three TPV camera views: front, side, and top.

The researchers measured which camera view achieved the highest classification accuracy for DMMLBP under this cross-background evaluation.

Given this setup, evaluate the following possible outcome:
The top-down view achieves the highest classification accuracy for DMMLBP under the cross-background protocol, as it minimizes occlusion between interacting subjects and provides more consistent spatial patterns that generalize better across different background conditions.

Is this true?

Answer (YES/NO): YES